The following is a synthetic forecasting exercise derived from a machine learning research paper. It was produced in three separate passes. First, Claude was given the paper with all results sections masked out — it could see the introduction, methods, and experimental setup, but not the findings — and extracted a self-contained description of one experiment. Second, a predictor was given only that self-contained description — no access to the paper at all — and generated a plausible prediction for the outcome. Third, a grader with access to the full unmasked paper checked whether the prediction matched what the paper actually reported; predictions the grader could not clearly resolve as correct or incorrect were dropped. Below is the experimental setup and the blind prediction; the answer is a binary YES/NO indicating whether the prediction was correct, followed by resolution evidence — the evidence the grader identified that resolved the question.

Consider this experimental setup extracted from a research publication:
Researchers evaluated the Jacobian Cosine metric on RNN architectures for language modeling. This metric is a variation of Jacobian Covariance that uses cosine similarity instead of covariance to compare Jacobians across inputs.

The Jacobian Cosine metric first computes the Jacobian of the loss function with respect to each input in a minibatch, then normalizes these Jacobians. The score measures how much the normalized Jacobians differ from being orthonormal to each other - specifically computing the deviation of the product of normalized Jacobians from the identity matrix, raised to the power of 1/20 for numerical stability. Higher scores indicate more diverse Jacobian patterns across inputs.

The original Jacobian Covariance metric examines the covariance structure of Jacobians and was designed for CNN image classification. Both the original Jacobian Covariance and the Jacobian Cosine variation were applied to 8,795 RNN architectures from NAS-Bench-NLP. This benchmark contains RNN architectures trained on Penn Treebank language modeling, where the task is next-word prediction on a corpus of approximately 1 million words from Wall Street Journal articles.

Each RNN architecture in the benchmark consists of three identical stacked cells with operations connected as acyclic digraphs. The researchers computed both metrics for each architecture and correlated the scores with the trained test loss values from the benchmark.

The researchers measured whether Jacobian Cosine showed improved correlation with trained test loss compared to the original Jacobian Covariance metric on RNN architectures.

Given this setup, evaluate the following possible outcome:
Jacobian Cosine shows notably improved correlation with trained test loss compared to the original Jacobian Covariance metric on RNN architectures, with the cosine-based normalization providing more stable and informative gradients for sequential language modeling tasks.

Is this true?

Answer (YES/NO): NO